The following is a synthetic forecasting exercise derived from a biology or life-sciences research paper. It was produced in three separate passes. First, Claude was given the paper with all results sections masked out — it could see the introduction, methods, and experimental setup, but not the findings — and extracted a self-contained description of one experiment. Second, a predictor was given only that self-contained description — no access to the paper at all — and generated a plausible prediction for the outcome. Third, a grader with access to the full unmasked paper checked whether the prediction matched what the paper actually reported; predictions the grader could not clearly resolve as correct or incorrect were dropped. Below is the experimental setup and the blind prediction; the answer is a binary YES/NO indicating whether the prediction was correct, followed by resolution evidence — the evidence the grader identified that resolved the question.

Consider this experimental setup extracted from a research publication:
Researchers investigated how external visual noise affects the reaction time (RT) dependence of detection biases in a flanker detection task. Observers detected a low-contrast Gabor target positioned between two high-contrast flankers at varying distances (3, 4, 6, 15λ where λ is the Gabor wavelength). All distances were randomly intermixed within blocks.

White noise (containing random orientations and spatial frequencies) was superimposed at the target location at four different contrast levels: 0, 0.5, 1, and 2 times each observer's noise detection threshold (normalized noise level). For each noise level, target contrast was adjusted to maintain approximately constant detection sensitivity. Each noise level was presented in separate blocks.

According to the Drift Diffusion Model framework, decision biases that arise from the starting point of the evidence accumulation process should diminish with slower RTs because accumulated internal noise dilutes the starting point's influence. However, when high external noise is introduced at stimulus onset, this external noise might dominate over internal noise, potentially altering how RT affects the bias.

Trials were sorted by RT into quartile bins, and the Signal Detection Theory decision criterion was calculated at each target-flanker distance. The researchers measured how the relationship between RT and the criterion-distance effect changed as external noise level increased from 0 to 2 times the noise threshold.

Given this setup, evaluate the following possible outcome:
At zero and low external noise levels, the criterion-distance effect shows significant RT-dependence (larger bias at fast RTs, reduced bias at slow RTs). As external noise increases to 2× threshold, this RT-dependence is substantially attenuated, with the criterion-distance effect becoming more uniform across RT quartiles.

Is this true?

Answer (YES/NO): YES